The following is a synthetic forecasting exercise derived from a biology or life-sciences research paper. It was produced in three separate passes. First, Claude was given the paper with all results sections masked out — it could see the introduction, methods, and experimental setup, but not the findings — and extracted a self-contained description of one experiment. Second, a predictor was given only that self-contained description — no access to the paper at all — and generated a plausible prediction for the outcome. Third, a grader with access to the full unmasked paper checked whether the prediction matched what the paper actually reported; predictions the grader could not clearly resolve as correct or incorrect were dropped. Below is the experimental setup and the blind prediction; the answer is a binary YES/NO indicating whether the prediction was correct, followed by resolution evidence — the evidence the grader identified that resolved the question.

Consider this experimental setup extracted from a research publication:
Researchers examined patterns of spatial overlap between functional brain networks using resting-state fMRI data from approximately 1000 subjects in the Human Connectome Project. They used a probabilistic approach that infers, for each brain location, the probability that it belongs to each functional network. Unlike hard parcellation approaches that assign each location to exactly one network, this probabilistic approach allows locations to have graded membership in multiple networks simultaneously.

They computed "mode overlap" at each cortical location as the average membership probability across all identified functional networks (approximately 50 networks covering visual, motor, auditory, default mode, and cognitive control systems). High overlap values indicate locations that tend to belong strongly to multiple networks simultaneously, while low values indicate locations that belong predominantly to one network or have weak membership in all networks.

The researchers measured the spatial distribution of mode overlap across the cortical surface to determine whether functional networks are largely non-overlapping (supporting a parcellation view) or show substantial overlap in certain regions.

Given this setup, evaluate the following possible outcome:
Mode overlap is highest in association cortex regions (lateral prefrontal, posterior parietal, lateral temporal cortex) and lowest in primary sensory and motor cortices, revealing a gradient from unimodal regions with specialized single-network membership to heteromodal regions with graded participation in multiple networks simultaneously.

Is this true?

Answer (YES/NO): YES